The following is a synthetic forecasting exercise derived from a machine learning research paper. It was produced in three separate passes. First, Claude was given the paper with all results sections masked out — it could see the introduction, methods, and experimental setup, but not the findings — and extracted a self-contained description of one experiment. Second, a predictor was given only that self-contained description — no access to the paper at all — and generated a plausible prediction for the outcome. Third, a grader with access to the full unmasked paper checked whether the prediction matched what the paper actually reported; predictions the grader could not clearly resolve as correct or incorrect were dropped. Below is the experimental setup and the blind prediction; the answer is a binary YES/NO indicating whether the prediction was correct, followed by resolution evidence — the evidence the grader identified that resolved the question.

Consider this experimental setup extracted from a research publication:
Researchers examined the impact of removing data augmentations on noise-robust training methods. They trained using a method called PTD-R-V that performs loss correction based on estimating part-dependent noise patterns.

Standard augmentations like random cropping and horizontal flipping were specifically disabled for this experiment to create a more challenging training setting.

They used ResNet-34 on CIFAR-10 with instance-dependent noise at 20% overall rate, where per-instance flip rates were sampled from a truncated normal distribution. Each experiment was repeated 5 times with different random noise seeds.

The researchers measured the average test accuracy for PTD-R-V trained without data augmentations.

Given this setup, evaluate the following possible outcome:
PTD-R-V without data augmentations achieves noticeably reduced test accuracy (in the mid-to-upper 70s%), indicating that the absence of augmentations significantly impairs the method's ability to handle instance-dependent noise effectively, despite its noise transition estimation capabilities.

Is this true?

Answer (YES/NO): NO